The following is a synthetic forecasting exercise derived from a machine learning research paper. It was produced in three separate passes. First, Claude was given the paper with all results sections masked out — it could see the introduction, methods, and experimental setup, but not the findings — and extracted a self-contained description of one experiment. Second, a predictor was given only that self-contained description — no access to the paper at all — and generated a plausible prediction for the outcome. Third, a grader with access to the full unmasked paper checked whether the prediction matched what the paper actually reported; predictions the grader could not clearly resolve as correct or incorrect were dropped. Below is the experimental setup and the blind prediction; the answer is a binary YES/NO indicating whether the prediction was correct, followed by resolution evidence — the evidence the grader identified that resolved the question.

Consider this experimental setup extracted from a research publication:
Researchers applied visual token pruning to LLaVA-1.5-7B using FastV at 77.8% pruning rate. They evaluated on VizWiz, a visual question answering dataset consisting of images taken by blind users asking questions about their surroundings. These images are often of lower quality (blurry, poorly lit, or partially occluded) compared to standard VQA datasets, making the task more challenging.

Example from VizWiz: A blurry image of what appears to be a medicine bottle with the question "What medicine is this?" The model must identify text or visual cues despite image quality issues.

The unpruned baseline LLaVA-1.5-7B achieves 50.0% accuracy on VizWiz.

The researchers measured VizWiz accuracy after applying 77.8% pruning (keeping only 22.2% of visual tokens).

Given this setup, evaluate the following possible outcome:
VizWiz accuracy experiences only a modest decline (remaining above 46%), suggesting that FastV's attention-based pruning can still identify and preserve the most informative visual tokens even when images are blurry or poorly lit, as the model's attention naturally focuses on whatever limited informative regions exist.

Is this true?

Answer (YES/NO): NO